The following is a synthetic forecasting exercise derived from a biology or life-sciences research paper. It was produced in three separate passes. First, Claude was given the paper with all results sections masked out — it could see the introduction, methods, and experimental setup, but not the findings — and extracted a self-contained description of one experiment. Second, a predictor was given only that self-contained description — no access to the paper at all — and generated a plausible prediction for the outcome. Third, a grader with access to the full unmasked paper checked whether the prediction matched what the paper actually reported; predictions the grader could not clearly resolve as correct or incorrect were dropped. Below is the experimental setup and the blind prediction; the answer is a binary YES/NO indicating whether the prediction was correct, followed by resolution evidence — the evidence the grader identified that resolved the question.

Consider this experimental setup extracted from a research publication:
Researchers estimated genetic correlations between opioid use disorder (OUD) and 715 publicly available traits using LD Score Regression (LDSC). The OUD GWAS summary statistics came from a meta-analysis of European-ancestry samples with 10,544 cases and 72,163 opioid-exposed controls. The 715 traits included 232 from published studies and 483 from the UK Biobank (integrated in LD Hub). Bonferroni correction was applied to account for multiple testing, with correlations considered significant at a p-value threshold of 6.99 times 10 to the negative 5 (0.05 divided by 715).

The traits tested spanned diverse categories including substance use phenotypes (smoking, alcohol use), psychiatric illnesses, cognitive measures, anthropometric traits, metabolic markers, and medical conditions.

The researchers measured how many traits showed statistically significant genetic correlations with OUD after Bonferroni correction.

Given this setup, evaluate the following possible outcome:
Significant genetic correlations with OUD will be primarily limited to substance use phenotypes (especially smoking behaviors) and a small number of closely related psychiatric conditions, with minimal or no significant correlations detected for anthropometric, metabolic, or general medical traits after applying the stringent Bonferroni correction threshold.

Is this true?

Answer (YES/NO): NO